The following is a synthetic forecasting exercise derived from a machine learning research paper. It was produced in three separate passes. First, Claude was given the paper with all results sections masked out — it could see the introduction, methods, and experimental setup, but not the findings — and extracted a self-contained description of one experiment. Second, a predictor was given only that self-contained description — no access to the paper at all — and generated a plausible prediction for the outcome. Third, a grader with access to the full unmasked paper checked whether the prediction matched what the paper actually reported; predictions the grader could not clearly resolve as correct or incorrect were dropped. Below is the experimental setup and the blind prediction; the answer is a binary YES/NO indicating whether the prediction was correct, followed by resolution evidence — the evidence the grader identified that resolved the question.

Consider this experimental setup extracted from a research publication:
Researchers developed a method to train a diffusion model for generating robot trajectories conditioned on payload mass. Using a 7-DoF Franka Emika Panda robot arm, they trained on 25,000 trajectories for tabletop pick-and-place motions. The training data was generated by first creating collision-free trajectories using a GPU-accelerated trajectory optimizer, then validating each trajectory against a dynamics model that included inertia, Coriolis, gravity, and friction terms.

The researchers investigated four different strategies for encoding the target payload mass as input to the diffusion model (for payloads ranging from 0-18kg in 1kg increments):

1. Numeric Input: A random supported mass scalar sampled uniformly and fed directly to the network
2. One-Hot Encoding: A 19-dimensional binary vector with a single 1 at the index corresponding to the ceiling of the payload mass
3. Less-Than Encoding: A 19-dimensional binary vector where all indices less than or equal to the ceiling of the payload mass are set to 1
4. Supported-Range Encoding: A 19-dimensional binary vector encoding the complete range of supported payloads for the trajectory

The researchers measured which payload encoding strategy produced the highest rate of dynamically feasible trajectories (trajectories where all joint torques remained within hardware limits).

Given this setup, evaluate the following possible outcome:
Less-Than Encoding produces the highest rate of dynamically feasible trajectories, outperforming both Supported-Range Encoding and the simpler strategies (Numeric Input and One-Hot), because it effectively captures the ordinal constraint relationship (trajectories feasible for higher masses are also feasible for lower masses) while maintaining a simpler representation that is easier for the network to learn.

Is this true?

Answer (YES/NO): NO